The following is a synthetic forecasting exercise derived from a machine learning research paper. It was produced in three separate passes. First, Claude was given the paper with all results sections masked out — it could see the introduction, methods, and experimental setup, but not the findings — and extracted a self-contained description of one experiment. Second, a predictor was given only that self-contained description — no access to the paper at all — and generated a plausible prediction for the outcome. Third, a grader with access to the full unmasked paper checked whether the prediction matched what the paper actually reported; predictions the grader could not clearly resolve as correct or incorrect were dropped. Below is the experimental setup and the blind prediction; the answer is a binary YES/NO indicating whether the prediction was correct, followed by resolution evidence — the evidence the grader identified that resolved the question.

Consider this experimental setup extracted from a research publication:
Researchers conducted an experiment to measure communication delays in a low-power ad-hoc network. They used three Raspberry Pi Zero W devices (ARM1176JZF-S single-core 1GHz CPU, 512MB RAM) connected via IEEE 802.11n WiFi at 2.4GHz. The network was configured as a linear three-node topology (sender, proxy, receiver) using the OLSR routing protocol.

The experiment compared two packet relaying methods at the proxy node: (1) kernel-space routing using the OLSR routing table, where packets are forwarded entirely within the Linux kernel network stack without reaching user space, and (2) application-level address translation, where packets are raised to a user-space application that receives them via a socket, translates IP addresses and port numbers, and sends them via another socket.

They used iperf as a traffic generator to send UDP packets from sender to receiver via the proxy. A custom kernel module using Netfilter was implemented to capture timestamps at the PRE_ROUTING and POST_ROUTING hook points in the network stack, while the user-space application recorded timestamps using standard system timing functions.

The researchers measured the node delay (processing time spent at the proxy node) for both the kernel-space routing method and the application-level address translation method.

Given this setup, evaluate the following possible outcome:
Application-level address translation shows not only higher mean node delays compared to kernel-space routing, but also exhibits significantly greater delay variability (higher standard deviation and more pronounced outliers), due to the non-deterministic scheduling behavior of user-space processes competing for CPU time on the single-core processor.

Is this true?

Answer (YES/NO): YES